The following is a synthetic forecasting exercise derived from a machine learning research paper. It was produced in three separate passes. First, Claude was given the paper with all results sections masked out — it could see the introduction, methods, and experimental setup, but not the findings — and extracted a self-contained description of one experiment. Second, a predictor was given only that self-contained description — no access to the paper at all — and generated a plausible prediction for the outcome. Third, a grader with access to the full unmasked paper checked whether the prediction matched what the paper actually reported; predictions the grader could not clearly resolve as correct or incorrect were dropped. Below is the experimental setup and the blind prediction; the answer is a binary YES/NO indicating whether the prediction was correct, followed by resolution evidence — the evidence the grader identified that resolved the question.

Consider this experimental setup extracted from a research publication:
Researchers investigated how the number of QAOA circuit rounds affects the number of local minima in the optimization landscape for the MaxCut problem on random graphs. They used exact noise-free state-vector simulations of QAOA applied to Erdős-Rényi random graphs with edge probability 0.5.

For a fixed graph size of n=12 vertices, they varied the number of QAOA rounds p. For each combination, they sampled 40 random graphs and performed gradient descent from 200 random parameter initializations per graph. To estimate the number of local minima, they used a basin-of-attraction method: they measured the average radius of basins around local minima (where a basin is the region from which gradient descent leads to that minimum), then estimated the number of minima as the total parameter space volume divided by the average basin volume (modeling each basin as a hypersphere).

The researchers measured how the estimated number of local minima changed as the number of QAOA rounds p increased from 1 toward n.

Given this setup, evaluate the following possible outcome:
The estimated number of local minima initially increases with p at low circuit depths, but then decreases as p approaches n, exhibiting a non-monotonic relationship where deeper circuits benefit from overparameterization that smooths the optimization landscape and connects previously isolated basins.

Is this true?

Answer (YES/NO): NO